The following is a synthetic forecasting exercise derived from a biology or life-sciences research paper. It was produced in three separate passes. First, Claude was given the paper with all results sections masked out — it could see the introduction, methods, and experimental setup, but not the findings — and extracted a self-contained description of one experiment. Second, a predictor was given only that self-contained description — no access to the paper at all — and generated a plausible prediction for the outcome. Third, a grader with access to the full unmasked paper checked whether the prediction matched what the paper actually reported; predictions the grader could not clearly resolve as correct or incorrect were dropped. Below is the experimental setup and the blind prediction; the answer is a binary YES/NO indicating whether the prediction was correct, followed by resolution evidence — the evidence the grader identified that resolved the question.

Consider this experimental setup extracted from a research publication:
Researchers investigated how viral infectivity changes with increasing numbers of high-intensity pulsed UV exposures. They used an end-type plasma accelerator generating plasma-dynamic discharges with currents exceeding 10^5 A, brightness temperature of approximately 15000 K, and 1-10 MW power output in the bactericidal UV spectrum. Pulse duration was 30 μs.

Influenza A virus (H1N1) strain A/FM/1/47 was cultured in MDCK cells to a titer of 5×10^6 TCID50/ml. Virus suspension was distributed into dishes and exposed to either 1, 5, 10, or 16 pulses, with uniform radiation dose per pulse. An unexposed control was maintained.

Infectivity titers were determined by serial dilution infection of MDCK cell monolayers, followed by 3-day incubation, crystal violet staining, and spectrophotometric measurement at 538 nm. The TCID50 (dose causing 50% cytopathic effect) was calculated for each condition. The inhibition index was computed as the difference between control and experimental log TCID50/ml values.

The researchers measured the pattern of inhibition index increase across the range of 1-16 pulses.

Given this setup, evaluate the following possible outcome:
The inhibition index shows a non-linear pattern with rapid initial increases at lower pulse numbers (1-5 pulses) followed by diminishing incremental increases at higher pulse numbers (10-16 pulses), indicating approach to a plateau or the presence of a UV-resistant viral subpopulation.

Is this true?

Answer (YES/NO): NO